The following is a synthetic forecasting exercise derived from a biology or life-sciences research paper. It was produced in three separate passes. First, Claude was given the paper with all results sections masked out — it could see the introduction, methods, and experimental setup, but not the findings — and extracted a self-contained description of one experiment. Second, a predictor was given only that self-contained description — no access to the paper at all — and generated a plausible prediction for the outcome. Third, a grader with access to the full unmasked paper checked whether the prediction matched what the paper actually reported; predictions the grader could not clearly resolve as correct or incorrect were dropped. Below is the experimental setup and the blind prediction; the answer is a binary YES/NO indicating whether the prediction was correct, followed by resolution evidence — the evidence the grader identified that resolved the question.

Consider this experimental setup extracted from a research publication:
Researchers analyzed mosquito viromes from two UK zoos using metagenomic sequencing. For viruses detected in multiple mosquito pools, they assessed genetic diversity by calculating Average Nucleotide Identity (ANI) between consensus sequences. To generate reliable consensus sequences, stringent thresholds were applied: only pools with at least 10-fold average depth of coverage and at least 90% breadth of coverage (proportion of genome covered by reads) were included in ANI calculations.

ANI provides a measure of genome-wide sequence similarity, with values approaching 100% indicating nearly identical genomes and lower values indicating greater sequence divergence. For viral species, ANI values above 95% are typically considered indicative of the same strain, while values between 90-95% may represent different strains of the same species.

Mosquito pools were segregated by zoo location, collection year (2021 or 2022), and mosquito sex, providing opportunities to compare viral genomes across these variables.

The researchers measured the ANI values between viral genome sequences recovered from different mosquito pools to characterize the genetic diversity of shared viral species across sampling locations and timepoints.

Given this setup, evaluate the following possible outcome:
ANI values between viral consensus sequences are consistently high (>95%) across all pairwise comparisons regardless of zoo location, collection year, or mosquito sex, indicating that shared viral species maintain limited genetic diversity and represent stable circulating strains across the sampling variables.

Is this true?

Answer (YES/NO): YES